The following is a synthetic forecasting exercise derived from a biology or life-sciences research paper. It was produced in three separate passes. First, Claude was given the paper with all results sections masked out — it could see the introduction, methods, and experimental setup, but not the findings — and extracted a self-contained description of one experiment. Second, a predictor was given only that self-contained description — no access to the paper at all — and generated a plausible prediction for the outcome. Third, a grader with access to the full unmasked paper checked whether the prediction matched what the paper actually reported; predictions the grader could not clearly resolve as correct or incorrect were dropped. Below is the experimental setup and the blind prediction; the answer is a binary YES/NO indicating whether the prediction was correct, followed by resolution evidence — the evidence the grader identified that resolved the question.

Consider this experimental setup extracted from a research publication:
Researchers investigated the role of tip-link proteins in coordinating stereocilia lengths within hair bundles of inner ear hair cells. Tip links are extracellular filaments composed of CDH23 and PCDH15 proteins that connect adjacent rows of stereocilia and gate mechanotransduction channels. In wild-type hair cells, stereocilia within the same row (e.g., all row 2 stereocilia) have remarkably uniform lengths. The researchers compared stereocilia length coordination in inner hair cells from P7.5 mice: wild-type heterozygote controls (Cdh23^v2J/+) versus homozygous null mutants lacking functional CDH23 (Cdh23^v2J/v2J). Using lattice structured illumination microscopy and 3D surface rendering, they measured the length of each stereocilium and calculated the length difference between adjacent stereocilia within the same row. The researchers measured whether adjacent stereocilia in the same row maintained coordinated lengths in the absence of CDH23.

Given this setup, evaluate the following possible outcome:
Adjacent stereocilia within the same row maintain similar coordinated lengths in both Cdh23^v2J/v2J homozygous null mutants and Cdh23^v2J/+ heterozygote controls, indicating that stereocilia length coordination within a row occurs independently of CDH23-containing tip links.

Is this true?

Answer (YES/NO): NO